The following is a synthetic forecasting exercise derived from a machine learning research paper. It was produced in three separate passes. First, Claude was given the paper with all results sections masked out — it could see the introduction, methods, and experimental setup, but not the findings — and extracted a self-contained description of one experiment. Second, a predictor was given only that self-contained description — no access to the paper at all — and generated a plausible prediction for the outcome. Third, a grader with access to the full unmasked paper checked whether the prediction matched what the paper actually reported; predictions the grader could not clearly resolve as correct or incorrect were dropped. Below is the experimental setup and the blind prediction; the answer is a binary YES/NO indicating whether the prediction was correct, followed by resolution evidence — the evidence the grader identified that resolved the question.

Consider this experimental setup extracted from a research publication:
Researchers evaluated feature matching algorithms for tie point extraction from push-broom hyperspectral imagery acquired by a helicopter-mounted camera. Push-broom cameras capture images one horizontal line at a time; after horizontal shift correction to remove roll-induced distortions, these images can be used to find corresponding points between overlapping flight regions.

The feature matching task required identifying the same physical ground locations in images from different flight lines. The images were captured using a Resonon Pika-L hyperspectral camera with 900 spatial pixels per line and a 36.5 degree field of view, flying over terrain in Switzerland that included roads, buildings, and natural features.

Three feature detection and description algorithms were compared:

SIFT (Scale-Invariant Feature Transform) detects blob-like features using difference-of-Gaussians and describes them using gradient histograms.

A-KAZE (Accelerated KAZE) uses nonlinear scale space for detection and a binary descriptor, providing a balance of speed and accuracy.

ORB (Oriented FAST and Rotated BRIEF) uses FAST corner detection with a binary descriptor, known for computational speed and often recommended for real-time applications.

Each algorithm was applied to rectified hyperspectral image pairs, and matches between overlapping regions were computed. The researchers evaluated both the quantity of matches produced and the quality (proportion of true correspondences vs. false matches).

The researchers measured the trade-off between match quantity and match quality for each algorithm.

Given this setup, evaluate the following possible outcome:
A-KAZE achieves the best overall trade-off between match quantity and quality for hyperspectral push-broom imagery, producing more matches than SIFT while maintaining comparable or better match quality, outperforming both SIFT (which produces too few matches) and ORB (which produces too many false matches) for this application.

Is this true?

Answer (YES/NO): YES